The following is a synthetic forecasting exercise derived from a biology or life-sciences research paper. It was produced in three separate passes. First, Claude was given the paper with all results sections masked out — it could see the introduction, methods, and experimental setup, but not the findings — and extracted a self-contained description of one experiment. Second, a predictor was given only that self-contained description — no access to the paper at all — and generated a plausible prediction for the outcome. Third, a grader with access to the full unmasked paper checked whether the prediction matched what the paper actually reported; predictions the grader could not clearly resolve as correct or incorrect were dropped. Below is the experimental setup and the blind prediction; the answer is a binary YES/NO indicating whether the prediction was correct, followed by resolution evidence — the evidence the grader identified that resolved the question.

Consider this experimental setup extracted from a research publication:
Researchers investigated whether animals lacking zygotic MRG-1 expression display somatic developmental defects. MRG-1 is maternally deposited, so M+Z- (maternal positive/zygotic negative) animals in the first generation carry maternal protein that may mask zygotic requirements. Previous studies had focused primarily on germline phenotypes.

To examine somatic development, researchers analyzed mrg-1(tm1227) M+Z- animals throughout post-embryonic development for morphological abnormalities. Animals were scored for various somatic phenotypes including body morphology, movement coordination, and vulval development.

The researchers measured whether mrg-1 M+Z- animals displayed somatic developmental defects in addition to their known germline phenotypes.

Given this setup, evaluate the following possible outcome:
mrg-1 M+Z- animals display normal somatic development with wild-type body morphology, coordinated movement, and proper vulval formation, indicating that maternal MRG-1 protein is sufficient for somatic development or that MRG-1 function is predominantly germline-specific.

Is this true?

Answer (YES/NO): NO